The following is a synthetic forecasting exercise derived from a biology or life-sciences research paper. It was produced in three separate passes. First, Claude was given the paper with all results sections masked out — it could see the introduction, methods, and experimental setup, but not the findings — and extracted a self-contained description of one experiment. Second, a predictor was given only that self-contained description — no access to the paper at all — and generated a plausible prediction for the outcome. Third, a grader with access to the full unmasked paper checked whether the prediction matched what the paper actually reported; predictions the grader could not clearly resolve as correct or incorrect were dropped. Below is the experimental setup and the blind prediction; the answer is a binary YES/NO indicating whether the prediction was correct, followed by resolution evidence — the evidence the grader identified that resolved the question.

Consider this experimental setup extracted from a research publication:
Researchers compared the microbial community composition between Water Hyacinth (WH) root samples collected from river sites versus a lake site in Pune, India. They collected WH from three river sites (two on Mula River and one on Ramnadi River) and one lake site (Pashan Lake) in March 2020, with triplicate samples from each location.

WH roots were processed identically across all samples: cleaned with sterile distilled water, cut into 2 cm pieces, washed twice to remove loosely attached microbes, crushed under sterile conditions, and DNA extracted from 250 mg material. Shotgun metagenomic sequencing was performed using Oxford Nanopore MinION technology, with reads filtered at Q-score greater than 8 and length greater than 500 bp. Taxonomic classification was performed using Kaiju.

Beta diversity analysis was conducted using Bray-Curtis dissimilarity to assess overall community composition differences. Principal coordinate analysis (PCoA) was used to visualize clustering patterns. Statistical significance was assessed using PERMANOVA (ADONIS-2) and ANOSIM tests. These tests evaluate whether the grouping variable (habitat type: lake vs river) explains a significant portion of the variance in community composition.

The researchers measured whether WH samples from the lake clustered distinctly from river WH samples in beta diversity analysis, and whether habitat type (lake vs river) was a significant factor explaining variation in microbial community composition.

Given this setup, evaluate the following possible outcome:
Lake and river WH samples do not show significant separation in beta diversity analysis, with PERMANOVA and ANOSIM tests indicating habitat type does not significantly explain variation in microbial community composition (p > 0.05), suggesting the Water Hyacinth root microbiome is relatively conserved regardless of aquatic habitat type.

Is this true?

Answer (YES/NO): NO